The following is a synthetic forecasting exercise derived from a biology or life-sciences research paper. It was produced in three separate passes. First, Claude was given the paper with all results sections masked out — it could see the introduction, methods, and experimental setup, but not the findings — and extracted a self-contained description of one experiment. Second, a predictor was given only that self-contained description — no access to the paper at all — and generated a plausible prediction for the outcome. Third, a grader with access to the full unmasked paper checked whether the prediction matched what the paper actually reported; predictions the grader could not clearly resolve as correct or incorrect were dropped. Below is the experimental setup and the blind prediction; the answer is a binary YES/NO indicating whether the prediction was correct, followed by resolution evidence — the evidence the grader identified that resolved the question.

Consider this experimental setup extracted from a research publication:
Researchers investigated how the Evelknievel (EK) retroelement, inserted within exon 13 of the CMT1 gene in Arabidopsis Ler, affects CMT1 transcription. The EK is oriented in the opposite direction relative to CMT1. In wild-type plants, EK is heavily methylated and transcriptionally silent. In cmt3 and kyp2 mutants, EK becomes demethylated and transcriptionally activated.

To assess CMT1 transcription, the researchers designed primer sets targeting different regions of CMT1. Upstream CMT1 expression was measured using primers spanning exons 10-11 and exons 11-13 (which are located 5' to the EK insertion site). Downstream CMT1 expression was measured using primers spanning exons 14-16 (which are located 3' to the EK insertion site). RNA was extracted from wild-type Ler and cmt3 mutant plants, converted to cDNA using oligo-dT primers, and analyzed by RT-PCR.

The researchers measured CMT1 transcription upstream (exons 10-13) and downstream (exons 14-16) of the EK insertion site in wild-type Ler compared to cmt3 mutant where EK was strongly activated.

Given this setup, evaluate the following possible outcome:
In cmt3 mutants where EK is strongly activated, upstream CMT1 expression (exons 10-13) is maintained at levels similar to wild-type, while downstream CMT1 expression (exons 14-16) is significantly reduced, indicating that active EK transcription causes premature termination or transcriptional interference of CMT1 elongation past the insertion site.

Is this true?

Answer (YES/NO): NO